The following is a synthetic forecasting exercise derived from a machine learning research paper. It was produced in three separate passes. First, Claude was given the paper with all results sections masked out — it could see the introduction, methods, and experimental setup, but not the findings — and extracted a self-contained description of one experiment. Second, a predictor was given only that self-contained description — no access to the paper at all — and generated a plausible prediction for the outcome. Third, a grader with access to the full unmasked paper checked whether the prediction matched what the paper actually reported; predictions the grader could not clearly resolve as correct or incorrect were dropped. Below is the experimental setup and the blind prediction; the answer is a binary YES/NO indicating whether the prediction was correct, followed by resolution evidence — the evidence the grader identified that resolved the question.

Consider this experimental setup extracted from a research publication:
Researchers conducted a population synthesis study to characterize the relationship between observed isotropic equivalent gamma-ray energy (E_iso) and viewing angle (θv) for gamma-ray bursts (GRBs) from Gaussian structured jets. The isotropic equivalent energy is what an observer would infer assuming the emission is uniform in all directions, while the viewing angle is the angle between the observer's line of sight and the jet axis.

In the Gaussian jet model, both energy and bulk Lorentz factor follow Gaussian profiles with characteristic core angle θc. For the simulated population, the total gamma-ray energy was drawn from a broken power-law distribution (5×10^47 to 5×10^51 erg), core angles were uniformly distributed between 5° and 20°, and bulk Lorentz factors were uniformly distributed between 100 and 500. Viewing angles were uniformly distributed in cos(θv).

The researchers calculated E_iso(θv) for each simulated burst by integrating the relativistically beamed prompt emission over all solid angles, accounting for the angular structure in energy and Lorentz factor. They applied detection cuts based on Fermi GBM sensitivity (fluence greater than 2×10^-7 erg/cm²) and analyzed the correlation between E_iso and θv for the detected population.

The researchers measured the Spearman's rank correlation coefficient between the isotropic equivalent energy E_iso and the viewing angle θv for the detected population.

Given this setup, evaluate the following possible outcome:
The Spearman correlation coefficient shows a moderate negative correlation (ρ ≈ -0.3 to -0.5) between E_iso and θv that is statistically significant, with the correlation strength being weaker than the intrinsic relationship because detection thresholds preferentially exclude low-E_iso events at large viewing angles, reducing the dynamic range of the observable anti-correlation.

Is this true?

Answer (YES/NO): YES